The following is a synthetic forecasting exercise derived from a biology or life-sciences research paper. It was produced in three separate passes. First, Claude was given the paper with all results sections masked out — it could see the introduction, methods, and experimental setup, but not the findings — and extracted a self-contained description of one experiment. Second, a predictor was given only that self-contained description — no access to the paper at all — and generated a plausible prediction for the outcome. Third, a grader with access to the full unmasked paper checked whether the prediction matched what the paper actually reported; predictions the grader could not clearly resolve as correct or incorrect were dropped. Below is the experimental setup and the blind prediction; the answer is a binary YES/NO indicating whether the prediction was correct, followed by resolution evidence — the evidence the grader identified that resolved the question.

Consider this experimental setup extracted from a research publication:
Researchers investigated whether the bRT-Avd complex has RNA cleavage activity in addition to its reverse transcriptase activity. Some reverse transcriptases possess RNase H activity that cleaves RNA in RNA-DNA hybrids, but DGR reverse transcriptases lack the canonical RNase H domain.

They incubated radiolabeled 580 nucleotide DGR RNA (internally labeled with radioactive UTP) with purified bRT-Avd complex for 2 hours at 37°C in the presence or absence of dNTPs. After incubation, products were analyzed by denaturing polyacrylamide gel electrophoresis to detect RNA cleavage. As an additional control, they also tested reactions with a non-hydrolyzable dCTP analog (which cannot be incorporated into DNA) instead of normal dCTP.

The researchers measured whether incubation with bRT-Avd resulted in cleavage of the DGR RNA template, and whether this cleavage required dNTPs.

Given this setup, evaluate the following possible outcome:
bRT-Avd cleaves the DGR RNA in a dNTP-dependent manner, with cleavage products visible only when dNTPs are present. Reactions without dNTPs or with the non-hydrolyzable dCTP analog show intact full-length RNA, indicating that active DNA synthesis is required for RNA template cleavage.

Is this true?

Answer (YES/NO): NO